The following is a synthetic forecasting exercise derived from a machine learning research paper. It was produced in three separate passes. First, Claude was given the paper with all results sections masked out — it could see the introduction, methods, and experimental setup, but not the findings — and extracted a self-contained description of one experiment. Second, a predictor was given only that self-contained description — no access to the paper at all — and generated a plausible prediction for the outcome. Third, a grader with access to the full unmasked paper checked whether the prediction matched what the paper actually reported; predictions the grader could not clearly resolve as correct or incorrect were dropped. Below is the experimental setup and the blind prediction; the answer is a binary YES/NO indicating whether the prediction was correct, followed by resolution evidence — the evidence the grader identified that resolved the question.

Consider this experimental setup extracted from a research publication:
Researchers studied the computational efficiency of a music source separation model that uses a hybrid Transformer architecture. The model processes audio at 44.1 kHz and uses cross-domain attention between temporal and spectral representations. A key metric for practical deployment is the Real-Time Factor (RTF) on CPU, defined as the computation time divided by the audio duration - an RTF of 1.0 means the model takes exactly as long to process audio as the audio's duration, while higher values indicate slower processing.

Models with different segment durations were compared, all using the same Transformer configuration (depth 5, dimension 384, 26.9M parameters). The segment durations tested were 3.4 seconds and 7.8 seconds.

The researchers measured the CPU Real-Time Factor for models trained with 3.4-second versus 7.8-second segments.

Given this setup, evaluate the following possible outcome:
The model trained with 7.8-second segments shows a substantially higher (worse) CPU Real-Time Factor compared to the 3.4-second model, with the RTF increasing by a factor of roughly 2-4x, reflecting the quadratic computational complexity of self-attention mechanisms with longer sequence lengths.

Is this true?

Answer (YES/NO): NO